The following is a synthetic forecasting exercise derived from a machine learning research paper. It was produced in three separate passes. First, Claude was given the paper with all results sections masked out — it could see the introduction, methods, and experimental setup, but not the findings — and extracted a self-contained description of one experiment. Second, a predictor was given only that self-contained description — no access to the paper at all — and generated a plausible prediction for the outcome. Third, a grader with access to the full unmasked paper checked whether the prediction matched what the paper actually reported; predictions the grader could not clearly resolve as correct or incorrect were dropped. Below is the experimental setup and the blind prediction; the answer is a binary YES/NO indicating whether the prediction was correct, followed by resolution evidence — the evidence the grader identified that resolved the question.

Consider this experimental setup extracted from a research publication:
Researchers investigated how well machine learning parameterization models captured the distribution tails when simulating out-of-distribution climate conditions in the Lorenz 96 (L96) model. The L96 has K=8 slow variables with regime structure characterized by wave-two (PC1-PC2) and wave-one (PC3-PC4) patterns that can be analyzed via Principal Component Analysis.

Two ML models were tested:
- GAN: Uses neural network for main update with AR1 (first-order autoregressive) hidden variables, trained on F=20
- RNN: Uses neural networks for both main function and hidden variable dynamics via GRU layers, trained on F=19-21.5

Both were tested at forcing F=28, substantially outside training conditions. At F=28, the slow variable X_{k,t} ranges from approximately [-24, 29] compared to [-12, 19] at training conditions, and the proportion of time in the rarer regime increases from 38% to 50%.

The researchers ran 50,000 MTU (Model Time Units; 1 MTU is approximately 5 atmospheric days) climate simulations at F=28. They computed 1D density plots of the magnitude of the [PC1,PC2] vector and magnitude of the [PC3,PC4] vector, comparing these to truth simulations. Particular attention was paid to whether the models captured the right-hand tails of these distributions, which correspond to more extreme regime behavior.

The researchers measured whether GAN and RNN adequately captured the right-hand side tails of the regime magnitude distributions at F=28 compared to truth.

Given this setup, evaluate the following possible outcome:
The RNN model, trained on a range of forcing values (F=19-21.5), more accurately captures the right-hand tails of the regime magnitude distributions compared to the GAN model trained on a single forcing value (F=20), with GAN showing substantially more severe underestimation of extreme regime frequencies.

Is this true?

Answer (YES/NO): NO